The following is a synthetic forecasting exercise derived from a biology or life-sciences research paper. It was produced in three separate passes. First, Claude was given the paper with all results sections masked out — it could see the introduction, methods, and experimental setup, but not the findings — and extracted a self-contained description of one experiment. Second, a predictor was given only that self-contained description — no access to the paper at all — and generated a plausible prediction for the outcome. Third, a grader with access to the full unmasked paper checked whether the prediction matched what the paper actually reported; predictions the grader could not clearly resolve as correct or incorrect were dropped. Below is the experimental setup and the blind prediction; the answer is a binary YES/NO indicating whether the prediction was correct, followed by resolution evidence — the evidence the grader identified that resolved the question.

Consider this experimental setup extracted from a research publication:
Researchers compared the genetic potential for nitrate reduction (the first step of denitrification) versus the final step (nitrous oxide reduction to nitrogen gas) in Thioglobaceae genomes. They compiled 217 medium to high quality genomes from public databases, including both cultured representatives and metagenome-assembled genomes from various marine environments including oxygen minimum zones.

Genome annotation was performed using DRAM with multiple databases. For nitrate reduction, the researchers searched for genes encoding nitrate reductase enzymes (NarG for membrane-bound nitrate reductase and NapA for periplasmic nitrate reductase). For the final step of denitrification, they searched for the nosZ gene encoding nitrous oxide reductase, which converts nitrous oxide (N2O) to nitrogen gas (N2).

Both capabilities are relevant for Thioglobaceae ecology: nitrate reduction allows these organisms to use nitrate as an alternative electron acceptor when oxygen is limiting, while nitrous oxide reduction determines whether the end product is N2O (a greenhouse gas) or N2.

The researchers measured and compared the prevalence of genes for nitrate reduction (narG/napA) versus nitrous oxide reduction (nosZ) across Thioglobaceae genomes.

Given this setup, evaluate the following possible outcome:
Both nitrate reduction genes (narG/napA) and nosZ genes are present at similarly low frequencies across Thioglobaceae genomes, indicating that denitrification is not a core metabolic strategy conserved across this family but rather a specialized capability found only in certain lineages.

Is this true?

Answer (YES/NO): NO